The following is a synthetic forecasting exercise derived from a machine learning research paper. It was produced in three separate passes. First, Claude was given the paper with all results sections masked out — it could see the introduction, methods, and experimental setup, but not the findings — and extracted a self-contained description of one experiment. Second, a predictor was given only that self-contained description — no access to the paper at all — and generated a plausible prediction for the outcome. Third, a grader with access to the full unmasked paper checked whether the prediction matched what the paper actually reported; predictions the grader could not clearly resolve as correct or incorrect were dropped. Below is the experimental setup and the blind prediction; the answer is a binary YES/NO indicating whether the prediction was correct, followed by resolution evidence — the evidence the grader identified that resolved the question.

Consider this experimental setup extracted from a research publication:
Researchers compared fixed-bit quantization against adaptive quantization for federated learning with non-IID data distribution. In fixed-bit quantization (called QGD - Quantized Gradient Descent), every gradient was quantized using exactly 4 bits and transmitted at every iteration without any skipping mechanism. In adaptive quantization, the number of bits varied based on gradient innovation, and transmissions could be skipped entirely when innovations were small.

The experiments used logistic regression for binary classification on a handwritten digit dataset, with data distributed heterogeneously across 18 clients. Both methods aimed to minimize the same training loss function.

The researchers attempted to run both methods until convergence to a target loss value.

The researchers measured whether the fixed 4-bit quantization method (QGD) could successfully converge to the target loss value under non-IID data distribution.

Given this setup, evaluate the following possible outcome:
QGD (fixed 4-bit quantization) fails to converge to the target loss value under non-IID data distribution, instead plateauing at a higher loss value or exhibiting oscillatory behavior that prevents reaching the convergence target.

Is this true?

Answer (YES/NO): NO